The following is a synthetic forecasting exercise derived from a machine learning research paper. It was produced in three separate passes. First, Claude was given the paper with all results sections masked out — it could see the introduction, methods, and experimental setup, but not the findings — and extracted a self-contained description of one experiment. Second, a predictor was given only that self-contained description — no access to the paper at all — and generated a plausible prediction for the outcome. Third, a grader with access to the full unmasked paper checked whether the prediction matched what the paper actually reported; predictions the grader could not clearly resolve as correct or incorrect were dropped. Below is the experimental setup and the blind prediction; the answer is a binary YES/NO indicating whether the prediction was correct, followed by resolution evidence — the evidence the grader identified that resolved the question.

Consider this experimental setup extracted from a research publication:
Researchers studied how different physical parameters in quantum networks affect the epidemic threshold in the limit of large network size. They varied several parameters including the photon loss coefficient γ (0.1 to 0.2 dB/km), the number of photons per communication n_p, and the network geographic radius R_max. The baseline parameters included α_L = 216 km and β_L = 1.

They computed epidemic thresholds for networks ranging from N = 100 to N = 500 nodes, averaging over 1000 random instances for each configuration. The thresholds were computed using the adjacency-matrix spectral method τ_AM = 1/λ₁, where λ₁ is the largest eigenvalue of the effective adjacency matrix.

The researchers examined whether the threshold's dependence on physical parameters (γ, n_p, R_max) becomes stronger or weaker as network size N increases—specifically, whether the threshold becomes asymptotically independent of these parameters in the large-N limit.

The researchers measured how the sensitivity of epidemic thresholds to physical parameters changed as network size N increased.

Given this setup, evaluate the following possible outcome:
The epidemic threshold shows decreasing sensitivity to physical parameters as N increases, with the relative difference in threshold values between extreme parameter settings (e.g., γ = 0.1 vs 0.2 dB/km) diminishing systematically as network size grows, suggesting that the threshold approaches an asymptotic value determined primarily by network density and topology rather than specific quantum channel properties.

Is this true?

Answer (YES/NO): NO